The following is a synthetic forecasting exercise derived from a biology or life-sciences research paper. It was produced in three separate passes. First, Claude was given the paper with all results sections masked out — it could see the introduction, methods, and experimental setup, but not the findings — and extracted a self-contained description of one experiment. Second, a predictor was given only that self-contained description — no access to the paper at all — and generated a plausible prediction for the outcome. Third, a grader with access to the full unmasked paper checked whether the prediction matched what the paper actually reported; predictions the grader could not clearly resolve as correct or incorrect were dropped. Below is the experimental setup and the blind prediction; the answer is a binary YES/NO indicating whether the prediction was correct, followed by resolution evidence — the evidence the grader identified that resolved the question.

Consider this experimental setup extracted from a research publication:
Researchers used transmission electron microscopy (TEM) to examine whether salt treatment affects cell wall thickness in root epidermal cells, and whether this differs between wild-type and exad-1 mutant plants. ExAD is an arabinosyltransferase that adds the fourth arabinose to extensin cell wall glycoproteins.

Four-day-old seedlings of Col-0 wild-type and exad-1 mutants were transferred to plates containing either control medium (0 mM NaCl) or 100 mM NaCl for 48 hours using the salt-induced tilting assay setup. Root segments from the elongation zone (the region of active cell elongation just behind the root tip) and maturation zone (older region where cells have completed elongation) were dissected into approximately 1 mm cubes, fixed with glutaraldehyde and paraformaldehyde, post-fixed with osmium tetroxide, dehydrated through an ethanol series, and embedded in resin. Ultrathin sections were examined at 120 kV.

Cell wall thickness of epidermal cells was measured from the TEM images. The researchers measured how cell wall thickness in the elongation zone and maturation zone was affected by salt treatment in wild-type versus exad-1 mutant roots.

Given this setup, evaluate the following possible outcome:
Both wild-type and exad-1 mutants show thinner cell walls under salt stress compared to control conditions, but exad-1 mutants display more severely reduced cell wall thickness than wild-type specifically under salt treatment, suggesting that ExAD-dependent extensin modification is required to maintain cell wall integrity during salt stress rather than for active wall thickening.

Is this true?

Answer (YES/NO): NO